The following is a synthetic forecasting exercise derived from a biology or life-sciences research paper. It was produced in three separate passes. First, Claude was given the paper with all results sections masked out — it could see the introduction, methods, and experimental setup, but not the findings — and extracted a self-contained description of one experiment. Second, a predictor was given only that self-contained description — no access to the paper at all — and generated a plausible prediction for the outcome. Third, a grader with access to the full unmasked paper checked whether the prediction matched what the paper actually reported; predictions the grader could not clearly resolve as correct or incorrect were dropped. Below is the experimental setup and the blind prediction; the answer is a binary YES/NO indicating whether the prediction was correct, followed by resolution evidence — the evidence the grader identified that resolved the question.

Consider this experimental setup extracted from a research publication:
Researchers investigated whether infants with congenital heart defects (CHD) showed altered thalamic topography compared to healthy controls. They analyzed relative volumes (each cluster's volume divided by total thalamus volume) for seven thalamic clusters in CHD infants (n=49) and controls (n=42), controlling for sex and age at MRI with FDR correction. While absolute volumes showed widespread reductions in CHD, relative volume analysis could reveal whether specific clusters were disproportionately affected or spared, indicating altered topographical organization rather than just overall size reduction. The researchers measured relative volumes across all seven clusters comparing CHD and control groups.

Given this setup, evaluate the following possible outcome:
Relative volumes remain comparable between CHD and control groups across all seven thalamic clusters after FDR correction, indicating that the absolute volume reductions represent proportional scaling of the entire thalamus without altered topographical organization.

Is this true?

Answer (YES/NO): NO